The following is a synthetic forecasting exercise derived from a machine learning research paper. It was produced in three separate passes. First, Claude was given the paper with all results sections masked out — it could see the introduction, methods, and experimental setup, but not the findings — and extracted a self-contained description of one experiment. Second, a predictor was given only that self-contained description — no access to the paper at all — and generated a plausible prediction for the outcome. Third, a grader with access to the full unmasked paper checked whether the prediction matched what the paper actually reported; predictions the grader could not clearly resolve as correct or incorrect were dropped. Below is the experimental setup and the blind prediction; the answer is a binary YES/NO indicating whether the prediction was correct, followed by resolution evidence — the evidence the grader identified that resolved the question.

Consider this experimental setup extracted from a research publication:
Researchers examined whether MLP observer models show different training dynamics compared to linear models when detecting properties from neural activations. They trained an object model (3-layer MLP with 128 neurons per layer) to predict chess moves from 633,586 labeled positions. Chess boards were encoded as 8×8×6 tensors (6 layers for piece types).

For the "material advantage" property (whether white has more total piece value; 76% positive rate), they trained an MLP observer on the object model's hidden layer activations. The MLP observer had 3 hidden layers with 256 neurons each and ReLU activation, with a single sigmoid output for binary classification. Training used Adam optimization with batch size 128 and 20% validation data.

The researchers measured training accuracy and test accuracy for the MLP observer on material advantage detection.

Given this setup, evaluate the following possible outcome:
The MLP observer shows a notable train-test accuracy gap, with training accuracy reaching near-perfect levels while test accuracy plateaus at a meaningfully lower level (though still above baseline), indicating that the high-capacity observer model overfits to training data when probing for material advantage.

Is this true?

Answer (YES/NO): NO